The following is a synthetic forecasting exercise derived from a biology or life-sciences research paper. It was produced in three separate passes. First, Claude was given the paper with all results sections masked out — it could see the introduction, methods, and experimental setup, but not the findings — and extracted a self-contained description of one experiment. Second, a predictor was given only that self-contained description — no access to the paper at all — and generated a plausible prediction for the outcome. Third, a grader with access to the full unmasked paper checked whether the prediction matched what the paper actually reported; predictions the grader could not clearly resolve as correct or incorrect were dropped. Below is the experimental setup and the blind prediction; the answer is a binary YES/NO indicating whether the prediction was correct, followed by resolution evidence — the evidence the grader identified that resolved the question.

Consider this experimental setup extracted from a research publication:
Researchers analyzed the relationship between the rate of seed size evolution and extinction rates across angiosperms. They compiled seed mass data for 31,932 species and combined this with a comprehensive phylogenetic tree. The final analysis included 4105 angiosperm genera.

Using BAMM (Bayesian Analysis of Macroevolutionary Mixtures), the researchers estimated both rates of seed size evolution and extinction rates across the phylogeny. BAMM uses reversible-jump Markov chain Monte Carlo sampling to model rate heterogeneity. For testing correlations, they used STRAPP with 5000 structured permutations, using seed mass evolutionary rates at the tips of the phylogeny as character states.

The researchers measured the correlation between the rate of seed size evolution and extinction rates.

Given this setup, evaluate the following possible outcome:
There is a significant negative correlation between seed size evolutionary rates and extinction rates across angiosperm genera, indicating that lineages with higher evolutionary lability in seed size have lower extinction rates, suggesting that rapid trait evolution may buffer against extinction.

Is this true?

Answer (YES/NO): NO